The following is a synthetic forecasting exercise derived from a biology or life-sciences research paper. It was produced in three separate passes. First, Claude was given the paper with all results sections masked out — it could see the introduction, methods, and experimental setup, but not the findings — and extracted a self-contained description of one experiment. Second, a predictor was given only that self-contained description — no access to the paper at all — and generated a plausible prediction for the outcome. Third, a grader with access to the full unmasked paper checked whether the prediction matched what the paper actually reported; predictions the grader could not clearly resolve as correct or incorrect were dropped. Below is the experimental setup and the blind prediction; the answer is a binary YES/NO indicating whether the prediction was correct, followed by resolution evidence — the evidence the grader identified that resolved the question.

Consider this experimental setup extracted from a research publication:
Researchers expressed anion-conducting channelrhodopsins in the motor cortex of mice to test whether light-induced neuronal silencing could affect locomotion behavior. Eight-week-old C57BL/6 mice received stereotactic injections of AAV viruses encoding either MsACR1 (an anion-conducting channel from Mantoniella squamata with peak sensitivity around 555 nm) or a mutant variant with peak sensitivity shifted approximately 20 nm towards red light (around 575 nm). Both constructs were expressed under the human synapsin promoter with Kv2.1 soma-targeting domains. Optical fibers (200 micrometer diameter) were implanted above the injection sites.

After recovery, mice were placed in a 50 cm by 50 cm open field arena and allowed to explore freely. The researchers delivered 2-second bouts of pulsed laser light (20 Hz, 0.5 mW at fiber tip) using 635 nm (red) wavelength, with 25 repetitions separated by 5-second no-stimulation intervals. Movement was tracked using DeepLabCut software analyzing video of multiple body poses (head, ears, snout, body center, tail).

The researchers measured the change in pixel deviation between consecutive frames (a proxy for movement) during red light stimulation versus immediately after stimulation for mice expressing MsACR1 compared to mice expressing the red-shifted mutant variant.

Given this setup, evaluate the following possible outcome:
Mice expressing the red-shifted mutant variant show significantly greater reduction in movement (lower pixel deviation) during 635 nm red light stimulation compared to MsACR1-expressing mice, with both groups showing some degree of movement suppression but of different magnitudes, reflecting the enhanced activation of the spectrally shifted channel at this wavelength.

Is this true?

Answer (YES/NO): NO